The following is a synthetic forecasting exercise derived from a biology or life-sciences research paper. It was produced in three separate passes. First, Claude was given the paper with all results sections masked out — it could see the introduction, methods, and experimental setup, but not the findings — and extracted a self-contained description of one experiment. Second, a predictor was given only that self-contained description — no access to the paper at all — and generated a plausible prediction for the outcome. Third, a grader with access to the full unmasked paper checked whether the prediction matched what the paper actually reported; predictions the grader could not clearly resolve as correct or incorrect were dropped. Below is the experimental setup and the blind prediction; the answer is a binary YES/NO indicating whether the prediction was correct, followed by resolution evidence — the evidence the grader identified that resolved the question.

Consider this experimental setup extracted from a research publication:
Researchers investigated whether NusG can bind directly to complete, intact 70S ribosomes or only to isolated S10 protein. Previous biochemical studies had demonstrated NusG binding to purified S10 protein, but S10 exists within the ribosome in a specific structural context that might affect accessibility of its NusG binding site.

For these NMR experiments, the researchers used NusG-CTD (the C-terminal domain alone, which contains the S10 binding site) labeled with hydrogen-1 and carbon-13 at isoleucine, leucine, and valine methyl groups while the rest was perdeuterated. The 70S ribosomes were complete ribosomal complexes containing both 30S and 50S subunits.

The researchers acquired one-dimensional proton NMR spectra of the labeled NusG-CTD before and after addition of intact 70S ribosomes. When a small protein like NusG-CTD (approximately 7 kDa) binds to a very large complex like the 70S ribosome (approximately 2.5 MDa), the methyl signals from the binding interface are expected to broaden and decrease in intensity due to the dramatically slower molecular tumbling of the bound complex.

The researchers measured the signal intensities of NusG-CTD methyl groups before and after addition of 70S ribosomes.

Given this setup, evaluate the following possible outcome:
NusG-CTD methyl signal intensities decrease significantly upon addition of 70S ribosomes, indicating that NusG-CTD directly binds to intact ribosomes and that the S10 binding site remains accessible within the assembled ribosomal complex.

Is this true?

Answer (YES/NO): YES